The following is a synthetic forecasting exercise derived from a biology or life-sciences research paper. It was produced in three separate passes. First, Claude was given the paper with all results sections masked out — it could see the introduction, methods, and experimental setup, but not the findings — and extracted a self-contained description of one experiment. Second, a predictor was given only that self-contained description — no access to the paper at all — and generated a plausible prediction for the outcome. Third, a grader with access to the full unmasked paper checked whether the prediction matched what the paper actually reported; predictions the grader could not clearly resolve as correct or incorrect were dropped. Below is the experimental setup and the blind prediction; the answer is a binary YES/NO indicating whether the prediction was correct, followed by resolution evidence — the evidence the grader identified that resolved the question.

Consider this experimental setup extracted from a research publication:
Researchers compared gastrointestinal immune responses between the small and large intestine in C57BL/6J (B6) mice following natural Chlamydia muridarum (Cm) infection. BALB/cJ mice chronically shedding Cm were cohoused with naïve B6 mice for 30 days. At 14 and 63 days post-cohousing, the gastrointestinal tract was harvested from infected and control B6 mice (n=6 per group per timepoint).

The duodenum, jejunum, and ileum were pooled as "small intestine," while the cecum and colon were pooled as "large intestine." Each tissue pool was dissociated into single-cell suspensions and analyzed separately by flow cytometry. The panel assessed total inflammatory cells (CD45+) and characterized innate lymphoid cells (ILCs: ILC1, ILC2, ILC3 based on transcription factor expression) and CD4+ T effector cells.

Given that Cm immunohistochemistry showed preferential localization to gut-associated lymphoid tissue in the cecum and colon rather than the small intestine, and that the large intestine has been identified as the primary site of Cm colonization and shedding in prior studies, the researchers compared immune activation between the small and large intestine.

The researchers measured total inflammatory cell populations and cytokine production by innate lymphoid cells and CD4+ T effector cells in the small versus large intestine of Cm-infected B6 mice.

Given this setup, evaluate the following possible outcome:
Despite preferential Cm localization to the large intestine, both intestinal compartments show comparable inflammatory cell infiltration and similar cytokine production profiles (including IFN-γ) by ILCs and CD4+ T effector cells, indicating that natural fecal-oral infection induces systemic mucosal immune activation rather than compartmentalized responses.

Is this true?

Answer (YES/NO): NO